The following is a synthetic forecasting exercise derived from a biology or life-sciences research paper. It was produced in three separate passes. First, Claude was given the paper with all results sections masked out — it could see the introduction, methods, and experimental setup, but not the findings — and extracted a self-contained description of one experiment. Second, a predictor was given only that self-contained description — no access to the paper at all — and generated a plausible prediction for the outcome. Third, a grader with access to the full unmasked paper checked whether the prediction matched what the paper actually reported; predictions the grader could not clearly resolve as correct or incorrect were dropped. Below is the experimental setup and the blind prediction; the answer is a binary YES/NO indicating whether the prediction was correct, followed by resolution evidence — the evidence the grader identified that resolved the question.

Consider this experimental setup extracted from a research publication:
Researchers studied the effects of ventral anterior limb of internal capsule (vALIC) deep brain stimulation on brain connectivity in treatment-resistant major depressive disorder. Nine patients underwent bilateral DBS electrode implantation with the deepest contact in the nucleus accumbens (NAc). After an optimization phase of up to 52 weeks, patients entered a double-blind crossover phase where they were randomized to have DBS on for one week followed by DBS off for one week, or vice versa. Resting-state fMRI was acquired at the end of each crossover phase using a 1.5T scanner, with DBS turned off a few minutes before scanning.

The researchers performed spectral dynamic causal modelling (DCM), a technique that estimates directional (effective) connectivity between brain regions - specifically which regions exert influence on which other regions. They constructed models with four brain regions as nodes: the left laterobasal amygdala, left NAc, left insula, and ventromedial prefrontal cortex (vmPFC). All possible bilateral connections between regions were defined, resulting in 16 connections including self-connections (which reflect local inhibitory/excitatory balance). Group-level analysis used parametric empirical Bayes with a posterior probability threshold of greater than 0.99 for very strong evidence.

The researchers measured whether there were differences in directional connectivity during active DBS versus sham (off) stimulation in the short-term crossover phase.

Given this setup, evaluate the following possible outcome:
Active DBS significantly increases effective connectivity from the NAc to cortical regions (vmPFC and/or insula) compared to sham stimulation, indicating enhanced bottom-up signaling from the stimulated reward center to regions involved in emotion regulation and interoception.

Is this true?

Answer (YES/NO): NO